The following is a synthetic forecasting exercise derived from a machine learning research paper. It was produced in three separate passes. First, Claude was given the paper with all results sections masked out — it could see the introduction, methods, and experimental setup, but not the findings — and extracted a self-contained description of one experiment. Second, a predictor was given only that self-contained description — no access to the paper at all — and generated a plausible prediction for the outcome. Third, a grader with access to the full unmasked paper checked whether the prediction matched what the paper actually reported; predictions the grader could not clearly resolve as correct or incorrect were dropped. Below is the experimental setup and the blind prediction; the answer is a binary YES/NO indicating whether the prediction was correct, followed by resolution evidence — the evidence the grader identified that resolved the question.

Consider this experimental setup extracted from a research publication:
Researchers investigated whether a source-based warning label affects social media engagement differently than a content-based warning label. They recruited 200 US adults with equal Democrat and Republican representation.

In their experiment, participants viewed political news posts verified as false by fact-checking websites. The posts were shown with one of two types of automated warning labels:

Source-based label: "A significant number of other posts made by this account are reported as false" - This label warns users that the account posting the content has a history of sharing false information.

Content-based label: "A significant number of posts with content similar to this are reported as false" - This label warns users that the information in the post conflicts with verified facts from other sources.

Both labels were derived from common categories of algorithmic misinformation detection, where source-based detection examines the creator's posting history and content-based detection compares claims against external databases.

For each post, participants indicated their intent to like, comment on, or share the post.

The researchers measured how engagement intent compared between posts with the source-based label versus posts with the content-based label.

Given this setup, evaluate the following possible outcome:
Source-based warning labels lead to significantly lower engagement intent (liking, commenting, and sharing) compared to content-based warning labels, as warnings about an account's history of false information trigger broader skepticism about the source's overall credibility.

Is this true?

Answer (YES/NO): NO